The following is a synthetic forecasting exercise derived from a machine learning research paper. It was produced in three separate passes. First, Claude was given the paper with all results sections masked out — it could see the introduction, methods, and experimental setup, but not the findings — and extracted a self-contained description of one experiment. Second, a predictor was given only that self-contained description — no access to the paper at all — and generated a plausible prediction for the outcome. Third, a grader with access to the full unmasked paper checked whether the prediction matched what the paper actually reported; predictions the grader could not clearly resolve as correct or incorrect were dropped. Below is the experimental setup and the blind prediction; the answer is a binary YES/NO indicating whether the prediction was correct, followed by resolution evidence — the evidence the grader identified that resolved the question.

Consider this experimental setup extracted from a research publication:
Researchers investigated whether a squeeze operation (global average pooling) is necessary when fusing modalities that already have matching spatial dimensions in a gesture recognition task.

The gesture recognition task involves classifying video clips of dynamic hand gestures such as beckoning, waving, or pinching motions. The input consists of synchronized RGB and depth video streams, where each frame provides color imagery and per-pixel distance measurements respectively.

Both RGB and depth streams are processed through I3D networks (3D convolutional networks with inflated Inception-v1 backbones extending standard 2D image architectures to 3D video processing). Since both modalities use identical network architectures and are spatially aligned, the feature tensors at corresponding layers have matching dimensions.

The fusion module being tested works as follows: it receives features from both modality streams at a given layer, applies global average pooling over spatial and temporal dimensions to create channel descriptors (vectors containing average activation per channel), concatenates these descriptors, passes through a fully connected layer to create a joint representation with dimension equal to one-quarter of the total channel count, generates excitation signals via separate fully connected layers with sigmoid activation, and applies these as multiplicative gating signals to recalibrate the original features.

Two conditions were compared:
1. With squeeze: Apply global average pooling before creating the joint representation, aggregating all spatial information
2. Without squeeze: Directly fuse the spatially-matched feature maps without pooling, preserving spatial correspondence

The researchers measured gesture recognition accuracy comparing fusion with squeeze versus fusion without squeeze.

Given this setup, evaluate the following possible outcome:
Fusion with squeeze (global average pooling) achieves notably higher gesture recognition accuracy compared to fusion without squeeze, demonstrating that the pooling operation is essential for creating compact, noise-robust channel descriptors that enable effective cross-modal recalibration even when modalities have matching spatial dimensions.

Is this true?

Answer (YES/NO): YES